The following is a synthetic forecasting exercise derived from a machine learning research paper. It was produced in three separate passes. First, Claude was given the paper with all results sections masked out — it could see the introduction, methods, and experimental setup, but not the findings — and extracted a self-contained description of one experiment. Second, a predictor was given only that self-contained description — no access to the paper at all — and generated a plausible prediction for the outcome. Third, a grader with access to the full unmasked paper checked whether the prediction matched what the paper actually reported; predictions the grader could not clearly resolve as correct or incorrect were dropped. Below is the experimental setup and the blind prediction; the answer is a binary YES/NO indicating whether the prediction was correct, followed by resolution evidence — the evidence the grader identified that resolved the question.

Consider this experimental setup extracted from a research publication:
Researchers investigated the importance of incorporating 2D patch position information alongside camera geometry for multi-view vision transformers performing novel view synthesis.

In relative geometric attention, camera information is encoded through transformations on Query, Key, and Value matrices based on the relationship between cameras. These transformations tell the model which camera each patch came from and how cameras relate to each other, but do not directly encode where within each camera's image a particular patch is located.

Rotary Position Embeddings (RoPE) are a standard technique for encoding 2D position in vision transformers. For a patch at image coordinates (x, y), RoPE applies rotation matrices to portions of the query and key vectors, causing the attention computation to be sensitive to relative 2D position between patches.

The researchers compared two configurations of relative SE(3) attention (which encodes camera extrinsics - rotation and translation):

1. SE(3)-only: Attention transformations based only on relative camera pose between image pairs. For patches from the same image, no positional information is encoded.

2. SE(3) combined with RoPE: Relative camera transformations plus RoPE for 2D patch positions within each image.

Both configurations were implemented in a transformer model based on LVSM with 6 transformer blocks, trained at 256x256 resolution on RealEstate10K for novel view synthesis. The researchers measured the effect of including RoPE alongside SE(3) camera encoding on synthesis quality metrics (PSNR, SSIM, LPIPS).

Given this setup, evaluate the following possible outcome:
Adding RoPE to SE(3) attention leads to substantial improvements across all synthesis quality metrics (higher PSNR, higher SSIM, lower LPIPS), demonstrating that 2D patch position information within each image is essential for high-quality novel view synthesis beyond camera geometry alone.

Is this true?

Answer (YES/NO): NO